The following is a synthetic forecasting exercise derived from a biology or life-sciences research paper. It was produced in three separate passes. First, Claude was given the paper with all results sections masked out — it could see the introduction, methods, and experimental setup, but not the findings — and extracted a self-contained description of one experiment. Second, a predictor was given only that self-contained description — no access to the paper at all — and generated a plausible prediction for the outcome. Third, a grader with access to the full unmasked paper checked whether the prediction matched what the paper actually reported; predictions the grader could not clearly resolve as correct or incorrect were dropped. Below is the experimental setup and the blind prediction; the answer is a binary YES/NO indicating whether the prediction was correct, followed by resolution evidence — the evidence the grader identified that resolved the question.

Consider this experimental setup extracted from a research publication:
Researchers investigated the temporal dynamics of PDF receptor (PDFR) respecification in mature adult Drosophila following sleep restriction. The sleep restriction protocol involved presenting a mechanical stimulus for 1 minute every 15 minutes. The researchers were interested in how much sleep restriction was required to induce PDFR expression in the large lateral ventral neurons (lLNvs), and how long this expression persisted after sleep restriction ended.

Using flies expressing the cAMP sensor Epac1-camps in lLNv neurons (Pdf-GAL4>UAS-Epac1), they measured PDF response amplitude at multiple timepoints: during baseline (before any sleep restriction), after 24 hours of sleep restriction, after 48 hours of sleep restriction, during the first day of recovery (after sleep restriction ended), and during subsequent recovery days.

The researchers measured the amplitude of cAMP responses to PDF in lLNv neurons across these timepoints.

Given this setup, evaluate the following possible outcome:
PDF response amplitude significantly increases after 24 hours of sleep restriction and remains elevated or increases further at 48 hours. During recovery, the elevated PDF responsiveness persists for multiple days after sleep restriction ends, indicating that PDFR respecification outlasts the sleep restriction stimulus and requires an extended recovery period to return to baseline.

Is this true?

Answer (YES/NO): NO